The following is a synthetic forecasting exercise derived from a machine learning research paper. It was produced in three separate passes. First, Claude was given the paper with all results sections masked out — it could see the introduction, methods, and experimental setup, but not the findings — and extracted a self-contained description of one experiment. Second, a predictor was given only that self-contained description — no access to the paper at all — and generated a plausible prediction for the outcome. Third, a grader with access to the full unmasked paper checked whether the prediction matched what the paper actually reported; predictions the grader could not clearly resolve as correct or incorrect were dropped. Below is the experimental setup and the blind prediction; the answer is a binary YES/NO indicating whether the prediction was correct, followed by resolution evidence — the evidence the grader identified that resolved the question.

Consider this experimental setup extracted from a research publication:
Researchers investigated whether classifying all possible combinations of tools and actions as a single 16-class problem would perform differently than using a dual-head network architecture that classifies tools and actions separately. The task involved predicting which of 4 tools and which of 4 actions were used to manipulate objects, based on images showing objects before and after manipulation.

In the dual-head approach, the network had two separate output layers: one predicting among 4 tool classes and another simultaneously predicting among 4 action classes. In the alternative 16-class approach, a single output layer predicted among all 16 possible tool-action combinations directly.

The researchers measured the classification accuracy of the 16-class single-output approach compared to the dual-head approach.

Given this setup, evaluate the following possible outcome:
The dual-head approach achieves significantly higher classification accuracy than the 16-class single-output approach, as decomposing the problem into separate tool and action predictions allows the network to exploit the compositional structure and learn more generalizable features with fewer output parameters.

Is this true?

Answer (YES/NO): YES